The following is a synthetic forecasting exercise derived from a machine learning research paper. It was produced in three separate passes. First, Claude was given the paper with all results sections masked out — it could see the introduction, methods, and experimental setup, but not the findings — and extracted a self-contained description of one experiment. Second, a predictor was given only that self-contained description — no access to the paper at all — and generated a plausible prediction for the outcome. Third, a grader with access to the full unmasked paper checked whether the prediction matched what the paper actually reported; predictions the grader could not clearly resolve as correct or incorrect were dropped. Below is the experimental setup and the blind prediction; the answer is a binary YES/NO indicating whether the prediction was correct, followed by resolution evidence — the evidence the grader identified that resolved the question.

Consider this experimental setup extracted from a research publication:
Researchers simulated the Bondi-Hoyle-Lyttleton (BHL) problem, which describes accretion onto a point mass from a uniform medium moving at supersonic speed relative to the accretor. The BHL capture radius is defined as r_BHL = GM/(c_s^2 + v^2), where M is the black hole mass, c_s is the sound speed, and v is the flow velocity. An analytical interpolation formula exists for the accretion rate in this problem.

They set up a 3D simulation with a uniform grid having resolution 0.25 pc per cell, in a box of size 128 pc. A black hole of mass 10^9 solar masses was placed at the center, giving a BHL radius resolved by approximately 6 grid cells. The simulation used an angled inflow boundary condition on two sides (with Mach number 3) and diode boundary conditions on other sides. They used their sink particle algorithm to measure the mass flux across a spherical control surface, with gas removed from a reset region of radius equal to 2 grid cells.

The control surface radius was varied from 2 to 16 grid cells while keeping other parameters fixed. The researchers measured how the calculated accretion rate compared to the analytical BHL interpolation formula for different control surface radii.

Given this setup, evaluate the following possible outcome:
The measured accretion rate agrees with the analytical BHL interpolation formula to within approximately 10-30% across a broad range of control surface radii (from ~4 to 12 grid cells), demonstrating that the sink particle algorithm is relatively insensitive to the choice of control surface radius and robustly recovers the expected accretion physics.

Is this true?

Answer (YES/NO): NO